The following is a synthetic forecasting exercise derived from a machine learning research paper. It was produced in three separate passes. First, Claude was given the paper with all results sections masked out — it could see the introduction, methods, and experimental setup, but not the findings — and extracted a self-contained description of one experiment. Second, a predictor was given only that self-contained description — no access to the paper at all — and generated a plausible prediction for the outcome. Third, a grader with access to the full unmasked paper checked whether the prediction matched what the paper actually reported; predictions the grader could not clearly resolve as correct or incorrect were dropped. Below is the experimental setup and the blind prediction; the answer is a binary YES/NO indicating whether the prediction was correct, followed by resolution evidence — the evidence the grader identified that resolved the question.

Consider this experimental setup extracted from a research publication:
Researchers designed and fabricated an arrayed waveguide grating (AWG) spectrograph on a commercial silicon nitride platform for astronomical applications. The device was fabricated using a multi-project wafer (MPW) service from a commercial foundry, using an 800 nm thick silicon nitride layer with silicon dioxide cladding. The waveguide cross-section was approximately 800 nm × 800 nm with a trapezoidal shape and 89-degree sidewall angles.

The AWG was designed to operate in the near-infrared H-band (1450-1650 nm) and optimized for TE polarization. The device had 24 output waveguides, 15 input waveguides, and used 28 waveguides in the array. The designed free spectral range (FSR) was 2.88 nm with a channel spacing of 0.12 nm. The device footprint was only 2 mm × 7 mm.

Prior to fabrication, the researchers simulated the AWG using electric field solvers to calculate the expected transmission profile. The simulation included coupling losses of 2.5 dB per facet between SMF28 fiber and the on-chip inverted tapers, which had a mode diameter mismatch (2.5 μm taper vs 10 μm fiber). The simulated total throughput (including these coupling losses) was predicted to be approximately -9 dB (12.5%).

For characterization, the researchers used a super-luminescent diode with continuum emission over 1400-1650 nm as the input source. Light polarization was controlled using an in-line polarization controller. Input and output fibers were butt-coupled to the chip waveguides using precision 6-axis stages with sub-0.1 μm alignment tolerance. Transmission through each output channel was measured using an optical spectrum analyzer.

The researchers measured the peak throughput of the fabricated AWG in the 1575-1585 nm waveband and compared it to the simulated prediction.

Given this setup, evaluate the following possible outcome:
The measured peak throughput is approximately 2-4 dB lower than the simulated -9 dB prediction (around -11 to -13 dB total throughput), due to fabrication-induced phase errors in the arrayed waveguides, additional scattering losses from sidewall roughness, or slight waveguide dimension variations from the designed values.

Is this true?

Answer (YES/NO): NO